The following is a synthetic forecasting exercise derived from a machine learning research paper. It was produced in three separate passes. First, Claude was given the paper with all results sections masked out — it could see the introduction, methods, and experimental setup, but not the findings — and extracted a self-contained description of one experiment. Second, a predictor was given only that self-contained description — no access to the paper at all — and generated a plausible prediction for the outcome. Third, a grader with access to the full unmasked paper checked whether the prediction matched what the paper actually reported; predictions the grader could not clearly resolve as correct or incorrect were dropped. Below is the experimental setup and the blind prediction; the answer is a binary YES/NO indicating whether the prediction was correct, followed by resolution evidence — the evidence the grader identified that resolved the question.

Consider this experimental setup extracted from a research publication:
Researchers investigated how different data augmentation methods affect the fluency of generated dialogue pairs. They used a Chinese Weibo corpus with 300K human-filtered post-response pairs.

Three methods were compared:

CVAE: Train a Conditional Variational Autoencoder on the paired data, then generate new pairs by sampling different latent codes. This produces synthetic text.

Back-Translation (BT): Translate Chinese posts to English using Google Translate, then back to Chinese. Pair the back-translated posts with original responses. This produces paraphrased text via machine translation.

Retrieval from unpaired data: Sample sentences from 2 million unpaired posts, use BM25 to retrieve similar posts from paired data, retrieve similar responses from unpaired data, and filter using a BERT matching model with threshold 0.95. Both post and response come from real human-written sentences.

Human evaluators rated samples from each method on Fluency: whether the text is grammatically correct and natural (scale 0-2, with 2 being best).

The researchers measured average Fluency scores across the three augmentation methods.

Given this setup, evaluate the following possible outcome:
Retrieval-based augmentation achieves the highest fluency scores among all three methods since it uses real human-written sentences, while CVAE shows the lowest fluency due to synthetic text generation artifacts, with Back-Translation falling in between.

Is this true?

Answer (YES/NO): YES